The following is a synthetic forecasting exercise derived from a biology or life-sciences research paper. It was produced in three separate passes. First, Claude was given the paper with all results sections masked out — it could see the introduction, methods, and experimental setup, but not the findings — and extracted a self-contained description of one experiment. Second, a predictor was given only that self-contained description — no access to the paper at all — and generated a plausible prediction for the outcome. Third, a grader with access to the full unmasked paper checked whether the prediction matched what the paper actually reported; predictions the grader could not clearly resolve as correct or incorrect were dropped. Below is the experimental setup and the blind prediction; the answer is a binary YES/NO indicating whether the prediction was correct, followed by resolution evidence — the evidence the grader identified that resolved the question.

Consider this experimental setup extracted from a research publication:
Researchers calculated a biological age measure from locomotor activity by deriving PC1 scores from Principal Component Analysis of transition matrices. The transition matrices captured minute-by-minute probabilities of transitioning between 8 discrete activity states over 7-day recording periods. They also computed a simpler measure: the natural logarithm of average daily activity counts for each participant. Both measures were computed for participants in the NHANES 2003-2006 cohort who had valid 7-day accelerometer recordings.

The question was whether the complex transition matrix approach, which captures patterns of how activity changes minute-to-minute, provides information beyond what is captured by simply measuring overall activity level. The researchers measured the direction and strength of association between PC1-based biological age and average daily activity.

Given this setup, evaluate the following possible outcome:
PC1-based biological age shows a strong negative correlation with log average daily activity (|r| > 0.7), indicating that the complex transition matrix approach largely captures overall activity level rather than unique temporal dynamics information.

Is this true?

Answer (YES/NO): YES